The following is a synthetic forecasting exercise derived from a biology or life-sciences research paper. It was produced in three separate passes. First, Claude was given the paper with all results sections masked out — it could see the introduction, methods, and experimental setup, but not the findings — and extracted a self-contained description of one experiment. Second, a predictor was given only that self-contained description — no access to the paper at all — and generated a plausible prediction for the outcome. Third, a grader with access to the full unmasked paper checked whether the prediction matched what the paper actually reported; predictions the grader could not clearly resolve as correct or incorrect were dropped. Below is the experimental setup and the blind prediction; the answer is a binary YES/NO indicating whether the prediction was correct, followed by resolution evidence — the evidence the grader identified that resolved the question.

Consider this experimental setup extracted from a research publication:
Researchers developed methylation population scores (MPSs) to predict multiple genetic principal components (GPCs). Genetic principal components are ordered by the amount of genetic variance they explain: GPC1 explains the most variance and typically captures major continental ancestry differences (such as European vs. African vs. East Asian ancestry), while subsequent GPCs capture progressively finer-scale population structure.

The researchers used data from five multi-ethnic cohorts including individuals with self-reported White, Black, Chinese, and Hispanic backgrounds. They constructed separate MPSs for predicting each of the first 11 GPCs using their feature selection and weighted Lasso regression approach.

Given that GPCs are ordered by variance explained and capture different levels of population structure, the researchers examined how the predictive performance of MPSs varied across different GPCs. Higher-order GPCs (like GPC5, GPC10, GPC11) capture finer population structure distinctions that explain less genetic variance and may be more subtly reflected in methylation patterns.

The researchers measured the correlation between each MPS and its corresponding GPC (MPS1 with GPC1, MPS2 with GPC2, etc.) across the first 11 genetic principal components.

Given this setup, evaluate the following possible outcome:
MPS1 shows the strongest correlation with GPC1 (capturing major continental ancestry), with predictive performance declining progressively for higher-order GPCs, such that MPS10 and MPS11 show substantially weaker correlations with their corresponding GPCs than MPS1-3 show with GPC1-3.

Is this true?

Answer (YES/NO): NO